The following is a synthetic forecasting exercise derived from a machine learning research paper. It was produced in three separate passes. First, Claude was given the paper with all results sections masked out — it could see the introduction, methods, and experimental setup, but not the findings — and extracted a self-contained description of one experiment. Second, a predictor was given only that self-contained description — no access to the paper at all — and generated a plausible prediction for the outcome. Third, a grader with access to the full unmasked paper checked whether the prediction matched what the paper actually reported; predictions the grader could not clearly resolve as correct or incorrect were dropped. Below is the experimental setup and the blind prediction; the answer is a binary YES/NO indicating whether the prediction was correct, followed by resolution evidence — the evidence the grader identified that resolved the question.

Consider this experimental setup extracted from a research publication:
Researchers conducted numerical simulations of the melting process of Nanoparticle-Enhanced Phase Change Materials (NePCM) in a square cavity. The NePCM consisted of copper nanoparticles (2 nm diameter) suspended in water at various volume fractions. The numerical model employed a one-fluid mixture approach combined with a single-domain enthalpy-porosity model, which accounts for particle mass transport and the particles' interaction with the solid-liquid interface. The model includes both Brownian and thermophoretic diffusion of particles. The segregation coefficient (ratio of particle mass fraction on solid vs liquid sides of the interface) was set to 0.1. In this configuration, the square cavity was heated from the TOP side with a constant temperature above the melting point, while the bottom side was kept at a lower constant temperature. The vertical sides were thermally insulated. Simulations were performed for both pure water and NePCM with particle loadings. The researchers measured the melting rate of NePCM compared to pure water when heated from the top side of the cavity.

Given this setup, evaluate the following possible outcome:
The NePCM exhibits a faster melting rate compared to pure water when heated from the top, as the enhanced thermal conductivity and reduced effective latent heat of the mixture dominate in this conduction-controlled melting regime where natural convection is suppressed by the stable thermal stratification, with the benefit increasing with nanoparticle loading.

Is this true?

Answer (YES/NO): NO